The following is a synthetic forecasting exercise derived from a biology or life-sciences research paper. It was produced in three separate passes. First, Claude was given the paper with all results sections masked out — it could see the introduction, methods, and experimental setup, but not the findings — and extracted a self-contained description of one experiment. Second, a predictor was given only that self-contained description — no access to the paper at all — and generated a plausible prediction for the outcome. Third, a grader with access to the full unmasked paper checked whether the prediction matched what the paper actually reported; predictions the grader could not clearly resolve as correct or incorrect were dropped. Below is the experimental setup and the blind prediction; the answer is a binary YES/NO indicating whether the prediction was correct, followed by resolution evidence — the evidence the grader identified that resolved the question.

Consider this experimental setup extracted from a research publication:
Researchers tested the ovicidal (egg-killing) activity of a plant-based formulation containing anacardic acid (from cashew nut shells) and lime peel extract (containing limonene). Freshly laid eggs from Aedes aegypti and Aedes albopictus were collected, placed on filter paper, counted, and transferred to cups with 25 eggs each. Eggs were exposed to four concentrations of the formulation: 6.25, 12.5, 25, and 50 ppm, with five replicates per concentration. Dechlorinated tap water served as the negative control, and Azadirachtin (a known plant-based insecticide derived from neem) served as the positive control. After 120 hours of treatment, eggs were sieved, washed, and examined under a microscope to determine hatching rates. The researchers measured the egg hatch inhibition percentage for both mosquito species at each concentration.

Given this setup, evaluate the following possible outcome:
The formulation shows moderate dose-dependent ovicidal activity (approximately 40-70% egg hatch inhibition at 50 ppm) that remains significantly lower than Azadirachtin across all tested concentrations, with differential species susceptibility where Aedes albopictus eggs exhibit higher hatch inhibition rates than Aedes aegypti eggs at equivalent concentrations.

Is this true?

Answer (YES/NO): NO